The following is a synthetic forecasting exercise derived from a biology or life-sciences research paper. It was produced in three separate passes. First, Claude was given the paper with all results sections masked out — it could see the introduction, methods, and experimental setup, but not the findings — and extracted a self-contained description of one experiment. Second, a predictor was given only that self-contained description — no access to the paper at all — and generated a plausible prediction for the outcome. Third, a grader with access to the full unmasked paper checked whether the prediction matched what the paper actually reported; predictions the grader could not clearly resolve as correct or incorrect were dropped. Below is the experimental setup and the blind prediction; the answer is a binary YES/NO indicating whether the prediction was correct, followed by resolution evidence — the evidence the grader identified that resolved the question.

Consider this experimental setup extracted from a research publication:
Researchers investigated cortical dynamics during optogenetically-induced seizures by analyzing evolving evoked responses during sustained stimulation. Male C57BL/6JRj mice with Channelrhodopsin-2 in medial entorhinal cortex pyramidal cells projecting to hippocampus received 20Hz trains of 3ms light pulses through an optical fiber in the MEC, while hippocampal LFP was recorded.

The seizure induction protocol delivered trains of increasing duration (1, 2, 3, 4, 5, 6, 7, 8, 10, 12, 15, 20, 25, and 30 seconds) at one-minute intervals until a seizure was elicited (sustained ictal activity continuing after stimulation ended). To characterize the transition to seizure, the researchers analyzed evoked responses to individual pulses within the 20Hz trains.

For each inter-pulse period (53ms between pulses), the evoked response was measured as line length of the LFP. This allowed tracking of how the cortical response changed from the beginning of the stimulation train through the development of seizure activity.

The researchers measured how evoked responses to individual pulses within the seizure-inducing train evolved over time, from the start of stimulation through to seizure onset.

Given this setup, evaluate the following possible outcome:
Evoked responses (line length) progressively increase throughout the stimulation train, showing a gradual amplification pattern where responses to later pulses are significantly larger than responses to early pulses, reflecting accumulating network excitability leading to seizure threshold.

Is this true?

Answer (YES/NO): YES